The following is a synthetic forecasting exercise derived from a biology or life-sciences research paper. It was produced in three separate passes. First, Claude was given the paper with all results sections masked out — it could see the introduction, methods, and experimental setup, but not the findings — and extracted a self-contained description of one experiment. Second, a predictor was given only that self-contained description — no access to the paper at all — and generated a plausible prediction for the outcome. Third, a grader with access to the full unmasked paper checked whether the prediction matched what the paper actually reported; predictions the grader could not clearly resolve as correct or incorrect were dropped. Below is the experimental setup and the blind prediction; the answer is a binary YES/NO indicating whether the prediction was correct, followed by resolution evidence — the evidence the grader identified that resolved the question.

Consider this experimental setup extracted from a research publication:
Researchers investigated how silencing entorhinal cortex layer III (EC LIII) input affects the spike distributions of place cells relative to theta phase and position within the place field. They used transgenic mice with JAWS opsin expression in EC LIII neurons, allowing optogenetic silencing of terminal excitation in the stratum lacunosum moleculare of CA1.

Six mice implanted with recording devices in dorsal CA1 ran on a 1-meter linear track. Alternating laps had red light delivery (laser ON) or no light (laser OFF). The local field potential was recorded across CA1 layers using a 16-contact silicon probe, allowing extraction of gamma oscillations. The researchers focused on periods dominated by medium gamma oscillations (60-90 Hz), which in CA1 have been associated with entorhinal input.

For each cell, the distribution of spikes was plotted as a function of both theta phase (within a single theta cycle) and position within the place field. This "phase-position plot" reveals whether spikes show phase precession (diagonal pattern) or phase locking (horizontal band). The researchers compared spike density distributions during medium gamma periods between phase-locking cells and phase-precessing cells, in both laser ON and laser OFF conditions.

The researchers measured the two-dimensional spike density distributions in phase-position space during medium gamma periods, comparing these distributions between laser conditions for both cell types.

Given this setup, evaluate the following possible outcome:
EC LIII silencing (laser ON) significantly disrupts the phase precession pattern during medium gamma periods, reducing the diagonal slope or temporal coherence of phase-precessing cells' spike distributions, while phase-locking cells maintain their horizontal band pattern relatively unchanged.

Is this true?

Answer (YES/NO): YES